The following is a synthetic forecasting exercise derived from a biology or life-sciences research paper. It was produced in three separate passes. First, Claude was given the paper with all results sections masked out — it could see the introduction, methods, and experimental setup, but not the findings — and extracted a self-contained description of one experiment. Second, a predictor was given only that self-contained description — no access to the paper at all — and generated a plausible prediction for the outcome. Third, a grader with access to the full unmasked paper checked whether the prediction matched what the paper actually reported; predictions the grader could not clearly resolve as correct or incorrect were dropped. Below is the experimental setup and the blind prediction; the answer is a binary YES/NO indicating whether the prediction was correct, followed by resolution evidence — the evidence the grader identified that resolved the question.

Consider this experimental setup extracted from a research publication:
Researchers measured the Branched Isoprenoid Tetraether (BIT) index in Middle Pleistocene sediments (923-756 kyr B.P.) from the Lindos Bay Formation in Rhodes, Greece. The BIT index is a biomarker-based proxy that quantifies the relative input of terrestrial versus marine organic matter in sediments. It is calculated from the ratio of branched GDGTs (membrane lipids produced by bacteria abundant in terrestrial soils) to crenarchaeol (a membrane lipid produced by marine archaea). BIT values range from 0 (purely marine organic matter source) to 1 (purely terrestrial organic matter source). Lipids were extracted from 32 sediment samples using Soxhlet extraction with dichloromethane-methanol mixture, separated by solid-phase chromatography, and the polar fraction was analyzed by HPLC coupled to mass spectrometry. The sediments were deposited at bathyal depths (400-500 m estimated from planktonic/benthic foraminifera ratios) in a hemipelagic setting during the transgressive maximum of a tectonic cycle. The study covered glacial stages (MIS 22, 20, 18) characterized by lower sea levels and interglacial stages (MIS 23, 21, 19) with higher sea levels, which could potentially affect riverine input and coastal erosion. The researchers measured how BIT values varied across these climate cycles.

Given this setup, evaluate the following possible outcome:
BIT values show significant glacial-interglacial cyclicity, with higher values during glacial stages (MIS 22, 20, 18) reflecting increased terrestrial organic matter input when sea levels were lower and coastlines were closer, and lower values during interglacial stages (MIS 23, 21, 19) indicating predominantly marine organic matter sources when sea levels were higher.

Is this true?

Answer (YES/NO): NO